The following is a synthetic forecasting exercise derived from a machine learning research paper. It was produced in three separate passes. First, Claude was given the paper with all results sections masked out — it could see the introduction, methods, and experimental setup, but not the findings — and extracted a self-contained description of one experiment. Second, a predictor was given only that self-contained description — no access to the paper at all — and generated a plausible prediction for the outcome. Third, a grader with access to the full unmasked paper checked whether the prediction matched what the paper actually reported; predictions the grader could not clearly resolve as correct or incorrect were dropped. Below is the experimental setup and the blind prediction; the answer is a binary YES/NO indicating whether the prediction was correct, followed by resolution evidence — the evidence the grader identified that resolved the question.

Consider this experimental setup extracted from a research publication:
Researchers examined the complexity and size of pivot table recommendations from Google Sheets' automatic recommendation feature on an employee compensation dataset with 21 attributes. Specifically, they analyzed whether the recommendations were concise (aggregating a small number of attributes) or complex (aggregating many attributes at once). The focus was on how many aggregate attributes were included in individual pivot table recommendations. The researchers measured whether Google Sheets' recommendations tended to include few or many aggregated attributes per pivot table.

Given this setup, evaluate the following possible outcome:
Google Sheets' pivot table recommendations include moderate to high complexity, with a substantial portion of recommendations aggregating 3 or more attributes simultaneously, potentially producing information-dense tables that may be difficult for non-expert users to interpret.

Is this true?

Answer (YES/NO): YES